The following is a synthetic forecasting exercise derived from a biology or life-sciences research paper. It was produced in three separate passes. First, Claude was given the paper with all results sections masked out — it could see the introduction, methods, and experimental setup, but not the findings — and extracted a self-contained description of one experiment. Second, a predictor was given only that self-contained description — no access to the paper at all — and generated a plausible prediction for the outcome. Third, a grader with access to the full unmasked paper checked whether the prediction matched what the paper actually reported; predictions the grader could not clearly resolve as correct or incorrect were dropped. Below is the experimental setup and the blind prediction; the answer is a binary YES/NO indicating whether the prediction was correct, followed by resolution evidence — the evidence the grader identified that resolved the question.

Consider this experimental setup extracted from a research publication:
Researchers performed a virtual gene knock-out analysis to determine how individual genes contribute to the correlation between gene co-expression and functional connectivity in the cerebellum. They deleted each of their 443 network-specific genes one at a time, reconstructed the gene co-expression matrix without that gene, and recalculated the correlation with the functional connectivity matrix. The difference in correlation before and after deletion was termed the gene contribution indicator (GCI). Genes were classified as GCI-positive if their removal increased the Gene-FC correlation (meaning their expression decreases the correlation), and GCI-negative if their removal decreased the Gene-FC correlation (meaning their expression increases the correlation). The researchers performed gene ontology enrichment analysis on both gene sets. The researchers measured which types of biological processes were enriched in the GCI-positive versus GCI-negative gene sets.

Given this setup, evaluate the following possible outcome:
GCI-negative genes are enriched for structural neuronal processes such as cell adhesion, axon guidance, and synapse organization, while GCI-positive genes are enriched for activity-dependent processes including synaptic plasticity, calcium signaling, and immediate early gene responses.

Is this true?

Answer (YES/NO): NO